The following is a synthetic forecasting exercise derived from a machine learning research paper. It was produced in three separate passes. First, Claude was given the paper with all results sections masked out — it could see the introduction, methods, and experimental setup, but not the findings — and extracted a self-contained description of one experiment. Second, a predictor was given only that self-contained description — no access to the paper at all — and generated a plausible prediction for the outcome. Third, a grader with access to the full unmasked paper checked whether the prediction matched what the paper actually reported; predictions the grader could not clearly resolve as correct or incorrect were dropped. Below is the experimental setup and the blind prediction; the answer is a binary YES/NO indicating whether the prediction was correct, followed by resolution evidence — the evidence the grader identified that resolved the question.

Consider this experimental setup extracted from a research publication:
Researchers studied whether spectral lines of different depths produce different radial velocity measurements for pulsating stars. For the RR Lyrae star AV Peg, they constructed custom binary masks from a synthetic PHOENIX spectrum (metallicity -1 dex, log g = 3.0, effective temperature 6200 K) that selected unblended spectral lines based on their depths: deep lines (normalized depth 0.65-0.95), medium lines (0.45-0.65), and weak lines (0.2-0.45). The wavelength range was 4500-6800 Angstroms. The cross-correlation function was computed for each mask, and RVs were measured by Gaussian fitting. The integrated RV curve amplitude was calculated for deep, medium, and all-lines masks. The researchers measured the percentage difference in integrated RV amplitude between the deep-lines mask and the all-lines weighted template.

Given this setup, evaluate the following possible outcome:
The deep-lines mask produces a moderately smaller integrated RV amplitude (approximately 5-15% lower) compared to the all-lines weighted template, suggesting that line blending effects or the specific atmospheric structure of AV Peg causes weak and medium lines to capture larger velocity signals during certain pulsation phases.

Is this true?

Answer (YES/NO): NO